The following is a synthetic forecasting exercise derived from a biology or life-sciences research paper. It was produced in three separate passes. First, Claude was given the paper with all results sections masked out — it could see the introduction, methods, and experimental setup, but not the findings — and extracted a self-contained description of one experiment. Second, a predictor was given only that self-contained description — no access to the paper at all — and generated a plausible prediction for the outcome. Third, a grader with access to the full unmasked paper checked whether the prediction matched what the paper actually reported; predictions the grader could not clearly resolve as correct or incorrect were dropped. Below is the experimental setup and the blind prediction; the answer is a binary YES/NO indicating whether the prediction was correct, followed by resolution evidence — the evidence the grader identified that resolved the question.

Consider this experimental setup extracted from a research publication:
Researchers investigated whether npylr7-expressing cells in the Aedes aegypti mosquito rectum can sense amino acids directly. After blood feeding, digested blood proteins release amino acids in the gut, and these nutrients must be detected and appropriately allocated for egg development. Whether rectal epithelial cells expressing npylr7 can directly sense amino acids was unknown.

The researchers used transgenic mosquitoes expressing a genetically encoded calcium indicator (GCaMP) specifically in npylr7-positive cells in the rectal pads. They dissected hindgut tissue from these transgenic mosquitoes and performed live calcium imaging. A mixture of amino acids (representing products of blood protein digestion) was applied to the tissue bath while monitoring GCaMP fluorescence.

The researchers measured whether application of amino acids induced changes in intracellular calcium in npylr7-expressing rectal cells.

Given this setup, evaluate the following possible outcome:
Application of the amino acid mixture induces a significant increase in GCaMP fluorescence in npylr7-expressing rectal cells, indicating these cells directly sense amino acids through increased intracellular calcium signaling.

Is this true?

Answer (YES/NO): NO